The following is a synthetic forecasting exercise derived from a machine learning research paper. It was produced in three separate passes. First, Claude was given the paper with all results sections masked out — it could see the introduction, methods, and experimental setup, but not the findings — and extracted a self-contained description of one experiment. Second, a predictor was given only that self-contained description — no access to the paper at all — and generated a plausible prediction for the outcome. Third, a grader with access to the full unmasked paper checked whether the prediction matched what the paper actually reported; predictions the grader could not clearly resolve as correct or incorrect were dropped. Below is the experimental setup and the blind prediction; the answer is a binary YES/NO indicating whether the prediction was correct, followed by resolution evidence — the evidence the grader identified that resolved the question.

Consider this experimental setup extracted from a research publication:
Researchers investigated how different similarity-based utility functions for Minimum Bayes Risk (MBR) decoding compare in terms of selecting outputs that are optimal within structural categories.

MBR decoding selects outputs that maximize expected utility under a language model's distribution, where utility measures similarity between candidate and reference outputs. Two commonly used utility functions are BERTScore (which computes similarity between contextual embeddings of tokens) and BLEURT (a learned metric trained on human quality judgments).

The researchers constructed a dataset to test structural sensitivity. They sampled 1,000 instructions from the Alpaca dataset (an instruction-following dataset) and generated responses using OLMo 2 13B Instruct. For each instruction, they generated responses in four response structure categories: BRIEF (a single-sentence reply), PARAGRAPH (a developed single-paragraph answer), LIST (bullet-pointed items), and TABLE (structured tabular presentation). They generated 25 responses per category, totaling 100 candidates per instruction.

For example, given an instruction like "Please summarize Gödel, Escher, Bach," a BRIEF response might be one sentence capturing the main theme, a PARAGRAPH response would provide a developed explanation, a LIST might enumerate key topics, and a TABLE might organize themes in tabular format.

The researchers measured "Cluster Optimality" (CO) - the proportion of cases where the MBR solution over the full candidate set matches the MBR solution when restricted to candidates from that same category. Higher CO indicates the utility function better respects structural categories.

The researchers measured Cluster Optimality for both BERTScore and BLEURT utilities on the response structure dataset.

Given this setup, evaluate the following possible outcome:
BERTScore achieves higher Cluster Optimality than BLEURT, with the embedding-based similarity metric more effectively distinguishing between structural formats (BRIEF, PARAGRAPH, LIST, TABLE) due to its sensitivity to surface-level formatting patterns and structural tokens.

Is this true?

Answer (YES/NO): NO